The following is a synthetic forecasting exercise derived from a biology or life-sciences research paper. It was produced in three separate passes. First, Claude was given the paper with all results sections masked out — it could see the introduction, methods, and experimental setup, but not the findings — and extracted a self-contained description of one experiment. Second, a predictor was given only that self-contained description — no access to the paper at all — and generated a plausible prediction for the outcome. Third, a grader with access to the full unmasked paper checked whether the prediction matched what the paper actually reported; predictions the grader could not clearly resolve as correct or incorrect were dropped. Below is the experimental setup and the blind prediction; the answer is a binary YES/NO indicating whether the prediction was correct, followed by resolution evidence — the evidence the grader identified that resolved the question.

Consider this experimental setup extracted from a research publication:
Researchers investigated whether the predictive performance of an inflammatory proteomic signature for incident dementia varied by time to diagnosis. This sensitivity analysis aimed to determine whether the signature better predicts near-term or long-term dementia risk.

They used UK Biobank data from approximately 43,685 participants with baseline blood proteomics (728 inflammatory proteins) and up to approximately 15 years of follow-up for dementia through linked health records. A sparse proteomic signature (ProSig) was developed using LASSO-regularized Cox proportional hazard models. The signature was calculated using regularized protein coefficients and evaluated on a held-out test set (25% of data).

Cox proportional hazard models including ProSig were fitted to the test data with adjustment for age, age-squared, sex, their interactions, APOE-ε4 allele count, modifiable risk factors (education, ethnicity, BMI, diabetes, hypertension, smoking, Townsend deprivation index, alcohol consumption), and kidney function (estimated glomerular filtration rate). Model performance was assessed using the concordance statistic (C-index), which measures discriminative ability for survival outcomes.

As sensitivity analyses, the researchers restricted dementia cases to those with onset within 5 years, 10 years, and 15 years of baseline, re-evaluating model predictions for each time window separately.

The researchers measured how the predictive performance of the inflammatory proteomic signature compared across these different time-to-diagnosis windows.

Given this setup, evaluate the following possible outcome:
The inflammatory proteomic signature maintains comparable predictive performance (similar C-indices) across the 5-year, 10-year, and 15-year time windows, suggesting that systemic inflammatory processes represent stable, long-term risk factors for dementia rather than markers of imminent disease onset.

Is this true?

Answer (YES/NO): YES